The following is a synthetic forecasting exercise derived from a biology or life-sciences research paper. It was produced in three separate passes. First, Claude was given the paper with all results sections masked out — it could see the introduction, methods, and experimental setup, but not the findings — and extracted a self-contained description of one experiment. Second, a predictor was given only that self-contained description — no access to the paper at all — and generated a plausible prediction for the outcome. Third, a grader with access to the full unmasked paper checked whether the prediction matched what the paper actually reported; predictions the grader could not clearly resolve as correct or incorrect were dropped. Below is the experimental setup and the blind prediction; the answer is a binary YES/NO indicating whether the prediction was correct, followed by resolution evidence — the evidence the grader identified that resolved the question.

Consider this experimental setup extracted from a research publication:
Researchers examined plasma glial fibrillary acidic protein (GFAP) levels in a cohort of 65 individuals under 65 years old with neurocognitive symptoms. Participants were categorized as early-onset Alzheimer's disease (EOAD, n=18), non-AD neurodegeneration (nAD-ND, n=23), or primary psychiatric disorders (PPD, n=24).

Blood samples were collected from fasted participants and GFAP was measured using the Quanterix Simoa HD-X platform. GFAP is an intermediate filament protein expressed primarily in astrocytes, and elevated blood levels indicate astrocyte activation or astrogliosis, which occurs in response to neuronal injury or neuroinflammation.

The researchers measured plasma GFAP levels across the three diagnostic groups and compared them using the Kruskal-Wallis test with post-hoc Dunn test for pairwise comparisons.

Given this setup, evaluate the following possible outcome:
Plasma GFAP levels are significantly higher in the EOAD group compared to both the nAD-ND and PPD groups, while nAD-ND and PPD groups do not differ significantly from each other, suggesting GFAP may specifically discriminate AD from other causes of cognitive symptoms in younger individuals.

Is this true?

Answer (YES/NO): YES